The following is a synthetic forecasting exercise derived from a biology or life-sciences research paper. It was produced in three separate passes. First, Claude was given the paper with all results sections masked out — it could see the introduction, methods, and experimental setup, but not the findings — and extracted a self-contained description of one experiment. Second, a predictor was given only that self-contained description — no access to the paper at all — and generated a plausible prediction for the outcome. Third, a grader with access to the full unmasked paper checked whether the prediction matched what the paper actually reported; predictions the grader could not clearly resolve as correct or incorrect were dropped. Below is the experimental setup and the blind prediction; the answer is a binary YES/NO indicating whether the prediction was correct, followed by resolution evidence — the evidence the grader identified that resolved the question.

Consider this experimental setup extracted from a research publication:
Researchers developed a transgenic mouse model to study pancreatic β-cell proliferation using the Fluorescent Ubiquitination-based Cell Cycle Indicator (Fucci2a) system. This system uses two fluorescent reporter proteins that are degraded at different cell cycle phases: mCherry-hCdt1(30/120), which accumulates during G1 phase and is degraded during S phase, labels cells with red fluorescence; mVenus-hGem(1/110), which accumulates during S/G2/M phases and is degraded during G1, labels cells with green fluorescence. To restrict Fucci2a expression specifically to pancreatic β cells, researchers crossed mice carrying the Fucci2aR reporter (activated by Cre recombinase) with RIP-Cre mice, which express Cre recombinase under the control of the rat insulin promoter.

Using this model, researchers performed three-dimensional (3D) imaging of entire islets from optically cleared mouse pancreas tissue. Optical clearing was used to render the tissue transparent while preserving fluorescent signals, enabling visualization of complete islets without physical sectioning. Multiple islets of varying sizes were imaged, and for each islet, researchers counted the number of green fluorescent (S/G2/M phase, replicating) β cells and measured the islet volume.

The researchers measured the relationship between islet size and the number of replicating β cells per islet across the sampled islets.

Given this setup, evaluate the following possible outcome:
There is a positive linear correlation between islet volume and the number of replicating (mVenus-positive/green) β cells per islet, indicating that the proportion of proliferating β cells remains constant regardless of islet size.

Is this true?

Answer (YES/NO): NO